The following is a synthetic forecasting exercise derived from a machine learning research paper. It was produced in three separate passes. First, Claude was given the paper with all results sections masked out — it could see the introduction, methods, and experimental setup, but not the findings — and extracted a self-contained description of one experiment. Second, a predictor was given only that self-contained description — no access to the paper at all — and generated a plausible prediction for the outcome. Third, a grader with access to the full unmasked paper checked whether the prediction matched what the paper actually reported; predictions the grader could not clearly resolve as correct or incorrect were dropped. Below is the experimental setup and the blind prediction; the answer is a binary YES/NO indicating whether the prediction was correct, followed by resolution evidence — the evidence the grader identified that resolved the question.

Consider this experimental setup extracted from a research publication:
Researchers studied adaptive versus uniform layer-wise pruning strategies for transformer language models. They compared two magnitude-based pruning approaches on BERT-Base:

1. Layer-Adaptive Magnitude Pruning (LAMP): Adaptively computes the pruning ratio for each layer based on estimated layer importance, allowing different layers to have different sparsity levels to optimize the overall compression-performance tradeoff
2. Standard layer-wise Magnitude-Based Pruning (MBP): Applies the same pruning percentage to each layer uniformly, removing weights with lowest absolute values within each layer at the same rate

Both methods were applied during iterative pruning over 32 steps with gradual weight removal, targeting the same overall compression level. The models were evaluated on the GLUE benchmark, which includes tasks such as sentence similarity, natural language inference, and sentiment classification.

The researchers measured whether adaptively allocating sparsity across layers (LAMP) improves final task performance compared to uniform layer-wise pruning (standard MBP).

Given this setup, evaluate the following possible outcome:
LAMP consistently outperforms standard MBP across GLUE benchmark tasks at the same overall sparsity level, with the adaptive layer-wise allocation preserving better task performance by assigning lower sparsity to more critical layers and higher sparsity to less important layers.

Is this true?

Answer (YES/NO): NO